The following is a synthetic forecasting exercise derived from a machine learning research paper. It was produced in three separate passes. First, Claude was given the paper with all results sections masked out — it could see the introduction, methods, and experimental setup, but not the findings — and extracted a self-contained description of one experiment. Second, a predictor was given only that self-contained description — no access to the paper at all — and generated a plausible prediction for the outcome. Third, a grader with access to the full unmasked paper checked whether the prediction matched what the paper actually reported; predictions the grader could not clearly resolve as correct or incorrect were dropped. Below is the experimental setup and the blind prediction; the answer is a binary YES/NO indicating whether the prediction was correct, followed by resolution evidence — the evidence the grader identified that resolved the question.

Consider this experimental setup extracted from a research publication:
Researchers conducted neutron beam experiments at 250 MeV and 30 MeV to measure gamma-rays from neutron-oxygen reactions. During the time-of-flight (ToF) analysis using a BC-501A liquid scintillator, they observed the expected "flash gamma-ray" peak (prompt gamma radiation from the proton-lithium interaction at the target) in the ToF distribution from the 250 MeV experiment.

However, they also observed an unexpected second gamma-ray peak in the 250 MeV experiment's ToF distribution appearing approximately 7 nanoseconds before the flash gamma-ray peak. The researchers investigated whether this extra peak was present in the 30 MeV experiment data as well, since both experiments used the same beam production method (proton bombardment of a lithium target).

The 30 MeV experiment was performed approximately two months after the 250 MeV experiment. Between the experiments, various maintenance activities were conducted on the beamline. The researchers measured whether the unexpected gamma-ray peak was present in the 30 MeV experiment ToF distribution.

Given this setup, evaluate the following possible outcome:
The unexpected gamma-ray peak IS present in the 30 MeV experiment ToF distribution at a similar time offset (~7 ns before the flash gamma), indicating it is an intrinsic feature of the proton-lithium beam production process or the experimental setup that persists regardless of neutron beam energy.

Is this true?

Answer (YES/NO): NO